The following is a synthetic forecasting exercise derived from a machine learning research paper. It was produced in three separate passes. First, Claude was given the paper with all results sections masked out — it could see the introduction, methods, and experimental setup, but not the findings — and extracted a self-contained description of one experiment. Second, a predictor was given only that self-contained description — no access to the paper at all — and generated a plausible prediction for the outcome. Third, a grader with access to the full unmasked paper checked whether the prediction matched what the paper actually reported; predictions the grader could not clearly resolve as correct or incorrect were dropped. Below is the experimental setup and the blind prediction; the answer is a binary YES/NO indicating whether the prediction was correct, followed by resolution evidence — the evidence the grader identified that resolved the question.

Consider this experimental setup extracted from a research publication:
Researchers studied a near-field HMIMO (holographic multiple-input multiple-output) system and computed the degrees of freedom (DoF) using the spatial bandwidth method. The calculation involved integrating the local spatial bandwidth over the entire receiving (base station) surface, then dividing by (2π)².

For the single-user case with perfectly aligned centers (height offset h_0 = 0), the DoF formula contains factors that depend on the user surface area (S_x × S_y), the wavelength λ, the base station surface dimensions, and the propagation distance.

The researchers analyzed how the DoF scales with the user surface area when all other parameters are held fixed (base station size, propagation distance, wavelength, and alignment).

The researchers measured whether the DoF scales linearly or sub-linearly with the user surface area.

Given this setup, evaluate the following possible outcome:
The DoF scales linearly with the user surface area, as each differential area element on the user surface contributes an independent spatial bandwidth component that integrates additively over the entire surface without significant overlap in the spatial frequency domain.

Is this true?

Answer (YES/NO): YES